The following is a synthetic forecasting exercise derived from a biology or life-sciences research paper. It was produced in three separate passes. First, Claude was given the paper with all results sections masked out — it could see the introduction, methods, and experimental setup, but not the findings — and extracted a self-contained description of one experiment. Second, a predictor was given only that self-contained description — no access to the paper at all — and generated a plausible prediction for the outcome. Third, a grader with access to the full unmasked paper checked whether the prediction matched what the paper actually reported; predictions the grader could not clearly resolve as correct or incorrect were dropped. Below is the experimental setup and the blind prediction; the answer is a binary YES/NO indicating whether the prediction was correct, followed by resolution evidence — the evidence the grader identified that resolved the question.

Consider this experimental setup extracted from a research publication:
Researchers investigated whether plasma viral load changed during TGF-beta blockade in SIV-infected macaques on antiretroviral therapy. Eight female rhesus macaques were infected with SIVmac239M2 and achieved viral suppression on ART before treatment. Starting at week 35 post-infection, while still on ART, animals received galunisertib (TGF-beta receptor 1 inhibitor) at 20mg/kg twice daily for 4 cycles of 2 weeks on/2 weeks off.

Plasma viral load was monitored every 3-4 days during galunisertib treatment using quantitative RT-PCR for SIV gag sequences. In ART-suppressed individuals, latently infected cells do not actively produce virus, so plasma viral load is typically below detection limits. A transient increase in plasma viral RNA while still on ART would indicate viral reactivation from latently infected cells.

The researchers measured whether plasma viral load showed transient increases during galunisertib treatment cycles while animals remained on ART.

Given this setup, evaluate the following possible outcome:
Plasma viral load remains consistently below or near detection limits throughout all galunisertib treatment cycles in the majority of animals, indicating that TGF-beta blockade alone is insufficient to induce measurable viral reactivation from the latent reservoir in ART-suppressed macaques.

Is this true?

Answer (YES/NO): NO